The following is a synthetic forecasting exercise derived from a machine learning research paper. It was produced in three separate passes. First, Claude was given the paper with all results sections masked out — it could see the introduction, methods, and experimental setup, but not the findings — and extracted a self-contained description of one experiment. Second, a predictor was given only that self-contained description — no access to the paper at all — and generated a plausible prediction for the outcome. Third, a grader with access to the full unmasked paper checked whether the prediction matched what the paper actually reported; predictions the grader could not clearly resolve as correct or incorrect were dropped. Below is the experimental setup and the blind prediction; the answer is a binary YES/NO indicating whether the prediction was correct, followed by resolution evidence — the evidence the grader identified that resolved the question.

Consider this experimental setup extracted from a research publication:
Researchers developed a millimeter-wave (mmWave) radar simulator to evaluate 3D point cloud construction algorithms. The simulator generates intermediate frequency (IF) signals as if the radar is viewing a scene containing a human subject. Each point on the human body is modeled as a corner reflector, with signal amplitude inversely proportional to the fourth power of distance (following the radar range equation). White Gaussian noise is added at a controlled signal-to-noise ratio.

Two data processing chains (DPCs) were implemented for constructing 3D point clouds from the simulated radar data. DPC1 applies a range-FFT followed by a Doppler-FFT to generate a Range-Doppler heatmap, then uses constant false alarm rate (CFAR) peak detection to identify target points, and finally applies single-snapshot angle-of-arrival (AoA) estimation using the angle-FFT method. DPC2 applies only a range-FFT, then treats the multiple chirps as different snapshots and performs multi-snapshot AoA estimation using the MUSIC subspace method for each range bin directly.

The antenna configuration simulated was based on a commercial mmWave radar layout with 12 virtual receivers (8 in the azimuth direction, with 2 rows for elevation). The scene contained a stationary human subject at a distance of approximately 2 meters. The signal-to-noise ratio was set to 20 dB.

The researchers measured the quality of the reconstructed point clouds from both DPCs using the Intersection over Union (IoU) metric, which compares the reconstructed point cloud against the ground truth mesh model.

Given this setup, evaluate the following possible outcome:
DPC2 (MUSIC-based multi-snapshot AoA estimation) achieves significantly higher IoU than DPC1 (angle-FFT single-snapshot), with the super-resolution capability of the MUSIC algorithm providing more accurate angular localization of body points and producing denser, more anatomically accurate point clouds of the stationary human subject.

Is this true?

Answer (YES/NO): NO